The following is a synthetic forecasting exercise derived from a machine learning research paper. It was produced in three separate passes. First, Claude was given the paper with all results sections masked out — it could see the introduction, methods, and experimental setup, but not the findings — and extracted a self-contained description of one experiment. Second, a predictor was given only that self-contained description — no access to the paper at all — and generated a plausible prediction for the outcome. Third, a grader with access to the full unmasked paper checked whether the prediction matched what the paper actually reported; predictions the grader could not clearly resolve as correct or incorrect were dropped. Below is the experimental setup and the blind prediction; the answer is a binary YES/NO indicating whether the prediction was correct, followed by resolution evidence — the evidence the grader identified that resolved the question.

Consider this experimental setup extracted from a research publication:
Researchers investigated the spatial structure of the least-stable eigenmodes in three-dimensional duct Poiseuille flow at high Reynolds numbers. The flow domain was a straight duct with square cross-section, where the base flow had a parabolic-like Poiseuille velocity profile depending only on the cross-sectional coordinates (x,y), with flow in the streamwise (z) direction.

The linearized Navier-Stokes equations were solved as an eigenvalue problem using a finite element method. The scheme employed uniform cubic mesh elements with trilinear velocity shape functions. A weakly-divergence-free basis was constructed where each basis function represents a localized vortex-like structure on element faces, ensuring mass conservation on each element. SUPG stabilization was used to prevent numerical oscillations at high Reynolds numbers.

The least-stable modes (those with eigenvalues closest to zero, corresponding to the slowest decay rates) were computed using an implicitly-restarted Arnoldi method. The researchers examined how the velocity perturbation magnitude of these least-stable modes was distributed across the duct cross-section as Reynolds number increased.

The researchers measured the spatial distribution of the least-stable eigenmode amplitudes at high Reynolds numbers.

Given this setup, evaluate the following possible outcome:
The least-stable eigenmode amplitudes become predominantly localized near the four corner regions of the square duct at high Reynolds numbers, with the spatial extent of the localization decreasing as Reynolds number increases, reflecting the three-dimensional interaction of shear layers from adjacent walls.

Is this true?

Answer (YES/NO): NO